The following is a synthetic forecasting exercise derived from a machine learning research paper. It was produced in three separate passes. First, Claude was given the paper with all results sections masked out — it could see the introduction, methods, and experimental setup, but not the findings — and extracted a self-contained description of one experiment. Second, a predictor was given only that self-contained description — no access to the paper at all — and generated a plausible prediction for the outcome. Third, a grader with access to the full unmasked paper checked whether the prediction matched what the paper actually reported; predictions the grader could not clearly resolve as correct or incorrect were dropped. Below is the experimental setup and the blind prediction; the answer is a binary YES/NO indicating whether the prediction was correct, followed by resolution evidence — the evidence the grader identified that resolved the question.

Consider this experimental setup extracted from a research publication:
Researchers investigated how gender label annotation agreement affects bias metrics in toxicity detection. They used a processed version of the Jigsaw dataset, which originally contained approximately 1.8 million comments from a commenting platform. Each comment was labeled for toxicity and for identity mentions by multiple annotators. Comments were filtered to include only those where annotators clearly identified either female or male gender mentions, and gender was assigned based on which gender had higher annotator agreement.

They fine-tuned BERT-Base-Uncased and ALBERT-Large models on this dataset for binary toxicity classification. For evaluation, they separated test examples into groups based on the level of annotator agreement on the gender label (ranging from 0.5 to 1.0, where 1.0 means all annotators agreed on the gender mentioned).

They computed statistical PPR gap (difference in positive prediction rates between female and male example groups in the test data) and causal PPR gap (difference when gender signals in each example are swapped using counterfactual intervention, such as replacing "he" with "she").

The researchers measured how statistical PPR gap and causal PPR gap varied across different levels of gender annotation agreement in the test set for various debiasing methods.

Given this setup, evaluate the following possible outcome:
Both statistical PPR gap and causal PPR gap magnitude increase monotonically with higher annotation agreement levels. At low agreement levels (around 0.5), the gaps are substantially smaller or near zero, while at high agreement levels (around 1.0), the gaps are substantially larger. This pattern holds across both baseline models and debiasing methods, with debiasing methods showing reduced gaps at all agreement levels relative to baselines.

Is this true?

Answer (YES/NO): NO